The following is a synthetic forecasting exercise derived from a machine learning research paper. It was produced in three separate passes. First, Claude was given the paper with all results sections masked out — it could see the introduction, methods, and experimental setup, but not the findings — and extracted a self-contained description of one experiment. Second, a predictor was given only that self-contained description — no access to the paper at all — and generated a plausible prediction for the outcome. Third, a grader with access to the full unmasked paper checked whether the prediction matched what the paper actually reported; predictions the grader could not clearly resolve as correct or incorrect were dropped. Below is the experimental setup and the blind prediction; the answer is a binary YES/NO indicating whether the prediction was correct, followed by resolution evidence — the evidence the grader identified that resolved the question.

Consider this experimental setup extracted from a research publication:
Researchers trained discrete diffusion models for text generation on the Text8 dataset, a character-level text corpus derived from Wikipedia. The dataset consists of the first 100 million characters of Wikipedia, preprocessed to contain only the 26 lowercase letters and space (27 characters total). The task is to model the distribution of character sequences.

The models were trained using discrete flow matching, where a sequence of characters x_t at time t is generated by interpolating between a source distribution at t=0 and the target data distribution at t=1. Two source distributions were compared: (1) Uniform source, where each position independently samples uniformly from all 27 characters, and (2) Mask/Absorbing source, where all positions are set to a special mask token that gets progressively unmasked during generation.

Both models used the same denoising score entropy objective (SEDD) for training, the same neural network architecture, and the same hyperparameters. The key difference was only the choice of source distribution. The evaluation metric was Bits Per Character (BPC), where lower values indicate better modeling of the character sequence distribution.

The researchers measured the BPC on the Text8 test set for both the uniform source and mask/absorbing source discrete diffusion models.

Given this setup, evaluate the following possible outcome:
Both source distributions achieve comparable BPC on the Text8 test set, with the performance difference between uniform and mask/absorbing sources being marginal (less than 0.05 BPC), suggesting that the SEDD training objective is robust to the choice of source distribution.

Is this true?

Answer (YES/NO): NO